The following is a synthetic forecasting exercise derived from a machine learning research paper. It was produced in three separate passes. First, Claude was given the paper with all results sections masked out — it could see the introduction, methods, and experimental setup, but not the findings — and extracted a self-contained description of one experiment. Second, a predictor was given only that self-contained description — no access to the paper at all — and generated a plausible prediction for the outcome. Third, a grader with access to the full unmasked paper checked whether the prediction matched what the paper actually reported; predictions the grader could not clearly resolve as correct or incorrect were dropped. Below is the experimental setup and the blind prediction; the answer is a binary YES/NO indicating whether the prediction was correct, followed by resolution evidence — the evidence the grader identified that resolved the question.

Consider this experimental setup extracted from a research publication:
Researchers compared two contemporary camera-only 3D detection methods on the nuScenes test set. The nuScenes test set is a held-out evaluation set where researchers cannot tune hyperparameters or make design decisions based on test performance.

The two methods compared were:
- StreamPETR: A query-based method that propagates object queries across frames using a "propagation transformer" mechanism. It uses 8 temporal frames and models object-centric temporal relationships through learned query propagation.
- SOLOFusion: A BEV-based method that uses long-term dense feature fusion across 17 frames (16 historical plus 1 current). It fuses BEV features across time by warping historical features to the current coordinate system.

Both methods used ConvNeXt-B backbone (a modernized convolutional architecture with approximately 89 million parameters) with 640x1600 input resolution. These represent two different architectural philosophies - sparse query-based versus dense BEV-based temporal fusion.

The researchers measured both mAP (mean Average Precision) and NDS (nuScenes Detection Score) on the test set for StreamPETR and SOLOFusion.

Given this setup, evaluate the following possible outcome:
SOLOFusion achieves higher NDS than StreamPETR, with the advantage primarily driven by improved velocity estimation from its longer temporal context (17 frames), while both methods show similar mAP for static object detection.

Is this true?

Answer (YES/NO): NO